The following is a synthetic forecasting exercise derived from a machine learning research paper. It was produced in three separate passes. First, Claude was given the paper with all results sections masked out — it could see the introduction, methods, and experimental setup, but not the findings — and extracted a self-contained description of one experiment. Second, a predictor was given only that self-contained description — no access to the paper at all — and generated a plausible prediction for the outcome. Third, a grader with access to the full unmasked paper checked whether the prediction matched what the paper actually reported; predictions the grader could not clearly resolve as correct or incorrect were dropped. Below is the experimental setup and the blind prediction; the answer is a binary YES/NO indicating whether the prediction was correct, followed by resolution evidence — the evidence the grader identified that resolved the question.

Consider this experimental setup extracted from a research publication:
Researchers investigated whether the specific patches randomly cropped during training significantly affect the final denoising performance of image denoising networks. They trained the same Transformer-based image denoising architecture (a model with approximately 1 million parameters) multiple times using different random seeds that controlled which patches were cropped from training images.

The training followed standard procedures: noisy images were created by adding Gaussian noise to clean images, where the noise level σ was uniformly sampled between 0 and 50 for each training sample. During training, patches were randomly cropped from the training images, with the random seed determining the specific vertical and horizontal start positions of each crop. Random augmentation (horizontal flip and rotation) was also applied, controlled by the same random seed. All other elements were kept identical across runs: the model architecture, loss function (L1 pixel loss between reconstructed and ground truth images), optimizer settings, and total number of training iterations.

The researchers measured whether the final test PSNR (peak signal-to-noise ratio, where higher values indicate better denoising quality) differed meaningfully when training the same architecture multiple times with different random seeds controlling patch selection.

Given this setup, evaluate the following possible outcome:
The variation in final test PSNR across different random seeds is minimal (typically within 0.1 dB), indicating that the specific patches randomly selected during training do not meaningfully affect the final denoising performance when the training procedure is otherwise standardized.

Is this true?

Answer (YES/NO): NO